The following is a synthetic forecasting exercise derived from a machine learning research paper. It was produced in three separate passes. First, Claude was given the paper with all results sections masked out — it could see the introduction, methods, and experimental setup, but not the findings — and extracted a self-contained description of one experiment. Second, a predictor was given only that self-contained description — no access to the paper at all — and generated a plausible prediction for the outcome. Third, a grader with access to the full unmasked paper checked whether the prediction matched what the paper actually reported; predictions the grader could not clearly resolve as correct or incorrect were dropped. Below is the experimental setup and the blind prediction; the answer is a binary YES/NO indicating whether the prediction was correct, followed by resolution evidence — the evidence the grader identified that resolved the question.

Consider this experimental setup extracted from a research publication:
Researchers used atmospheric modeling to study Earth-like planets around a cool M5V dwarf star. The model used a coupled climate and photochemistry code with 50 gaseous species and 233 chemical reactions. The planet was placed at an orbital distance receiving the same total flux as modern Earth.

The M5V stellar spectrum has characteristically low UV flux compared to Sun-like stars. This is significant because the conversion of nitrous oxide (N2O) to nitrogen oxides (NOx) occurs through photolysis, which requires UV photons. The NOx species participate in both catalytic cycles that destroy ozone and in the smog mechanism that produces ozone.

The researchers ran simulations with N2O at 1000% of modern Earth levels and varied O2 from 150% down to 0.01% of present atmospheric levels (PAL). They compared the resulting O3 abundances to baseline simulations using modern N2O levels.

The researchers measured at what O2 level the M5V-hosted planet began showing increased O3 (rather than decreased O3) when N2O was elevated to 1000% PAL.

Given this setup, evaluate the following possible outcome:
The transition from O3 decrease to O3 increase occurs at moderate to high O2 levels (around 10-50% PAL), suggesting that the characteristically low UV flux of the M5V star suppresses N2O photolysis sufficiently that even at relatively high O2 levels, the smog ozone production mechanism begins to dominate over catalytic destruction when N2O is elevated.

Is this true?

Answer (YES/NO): NO